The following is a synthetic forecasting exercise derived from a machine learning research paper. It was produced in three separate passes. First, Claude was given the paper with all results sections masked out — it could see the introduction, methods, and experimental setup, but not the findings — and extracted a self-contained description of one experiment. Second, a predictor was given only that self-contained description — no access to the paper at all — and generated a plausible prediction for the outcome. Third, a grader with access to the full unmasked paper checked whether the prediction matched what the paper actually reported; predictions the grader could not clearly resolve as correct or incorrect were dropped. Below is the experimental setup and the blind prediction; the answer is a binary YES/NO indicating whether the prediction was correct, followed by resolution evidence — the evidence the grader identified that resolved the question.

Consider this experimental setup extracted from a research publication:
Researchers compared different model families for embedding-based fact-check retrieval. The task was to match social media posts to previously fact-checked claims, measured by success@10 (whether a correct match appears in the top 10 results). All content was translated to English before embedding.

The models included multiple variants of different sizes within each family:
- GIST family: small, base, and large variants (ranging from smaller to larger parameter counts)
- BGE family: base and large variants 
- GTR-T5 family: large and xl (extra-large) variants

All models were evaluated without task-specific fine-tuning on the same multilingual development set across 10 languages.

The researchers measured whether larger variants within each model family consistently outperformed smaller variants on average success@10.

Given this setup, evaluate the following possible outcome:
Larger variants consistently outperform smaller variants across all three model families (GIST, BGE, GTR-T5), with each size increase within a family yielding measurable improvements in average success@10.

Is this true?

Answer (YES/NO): NO